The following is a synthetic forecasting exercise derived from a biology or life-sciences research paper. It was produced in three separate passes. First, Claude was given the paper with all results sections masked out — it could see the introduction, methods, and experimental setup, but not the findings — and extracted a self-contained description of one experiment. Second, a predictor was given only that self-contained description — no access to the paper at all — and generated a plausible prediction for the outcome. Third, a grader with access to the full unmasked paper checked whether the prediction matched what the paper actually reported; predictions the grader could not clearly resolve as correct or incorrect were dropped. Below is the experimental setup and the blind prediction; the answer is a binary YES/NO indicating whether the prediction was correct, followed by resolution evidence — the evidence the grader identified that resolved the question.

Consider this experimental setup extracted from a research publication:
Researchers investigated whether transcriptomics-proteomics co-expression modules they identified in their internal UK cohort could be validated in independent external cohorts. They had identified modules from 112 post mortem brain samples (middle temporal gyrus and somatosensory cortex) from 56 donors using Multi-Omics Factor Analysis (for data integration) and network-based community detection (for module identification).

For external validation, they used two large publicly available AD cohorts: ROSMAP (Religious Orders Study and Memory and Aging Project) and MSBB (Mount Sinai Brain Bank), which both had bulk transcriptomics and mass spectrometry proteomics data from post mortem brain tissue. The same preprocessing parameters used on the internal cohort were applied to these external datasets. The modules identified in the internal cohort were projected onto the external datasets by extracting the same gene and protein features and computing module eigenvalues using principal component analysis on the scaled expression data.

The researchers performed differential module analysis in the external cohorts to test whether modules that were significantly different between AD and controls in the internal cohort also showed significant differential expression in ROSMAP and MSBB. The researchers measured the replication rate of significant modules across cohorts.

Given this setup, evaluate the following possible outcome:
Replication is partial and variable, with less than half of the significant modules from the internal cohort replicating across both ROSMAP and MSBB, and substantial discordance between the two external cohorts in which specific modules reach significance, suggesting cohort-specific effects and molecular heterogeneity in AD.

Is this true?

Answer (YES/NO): NO